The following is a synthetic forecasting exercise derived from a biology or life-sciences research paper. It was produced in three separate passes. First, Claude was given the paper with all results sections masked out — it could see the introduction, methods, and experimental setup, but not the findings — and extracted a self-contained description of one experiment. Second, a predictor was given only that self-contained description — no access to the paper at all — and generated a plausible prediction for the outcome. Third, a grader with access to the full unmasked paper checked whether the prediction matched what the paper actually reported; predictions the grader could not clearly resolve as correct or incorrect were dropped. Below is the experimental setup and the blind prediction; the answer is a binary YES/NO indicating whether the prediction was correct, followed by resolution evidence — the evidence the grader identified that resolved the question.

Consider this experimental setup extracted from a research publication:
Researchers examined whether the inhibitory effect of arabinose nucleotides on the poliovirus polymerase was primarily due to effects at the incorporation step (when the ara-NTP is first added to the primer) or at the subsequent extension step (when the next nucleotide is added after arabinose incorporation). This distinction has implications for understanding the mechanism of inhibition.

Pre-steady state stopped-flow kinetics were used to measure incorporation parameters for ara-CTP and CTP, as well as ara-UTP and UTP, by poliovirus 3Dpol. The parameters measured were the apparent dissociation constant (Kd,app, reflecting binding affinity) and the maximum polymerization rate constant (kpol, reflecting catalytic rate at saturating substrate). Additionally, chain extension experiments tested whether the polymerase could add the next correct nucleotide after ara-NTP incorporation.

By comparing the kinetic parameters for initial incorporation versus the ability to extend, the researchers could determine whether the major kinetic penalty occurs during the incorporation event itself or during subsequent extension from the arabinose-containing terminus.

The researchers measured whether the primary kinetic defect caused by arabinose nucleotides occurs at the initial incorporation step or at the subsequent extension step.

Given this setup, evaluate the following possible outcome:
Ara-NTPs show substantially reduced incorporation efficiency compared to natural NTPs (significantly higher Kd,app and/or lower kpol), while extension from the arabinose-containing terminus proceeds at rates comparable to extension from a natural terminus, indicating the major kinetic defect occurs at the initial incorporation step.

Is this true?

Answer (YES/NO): NO